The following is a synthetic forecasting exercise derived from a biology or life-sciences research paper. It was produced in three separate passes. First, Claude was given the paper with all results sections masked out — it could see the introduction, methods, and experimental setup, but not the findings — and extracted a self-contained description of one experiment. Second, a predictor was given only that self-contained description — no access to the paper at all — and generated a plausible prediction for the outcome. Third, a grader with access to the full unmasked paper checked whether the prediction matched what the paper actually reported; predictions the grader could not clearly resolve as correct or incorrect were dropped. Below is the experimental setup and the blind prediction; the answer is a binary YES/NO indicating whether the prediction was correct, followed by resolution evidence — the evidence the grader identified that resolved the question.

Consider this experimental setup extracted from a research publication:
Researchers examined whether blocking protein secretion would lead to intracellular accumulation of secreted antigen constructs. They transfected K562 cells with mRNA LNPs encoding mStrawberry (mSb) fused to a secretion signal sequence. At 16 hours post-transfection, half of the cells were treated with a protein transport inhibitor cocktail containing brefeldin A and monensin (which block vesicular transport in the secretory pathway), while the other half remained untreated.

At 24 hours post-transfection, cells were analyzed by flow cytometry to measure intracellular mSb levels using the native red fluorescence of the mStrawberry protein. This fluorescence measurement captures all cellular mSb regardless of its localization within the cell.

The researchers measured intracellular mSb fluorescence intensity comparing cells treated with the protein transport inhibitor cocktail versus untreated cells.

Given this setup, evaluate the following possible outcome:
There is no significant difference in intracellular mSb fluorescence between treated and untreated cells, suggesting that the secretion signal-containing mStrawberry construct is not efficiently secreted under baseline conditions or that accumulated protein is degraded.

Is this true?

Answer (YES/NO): NO